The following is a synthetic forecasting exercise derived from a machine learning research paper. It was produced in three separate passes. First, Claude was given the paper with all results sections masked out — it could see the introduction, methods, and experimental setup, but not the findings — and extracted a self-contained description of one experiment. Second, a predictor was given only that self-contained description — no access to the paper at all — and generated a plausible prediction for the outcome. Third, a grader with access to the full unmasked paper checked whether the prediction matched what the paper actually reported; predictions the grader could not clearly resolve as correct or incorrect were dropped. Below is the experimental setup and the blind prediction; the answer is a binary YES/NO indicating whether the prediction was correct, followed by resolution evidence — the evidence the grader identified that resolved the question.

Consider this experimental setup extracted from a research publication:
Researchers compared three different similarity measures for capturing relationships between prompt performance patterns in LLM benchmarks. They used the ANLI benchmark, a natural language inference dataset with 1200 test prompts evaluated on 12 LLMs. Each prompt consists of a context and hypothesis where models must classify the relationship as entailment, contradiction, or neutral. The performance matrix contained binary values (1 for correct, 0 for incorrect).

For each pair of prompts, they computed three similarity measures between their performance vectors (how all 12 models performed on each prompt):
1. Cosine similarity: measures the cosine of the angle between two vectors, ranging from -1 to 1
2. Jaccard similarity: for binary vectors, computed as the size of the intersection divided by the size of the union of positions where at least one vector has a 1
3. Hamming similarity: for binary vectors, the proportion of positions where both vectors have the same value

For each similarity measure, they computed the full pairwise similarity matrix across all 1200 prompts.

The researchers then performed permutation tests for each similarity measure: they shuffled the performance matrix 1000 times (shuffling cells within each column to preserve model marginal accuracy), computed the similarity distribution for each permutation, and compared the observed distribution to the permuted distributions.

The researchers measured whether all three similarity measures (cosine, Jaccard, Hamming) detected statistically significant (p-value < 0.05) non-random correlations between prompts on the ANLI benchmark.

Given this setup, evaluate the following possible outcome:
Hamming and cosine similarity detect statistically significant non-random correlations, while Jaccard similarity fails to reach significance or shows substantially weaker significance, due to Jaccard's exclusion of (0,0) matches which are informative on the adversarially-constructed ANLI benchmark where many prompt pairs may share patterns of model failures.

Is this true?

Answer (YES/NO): NO